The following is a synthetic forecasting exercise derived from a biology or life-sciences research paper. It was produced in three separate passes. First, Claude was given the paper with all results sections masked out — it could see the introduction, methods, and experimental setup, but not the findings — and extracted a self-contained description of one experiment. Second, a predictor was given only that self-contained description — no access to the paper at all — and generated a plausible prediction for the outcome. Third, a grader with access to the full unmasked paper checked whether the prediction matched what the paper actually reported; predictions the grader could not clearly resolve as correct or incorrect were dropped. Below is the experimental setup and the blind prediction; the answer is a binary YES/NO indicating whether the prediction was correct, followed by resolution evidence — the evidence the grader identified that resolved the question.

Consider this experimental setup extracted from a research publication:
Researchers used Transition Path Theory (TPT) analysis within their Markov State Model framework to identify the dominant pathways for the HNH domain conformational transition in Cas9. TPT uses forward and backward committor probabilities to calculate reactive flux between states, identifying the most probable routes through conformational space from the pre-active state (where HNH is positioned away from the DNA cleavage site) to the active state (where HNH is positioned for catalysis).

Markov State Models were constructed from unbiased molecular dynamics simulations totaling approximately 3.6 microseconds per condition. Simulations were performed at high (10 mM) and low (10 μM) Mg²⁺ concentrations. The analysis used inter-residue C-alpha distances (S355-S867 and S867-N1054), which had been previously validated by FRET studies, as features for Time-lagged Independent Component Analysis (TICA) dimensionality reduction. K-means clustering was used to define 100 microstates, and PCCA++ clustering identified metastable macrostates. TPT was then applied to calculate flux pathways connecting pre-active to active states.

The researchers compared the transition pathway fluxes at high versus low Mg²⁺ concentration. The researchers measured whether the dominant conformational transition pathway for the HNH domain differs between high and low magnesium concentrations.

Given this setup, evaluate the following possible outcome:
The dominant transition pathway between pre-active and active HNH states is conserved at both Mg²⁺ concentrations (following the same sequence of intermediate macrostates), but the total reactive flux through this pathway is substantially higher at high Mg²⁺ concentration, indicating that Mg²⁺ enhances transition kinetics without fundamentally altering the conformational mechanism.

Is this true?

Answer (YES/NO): YES